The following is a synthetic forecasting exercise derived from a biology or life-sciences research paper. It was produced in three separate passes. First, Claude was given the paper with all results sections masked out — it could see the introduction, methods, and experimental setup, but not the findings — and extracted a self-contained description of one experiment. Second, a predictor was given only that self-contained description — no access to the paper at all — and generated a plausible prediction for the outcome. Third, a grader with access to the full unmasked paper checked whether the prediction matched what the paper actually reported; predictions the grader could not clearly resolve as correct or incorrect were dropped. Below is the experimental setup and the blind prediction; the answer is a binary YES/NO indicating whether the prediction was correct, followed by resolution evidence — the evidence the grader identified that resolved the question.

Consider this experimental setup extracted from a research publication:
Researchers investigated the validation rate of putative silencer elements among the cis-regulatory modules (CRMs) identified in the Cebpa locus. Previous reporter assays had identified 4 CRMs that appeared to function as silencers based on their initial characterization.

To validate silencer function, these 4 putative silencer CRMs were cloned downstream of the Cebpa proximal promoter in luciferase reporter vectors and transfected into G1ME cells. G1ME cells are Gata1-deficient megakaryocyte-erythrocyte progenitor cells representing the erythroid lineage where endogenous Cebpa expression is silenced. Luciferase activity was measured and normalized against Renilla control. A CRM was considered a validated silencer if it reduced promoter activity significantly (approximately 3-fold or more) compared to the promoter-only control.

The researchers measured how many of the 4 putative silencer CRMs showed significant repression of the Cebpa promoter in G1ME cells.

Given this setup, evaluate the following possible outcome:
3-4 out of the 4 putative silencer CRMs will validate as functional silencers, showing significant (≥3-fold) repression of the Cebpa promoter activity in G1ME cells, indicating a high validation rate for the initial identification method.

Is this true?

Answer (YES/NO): YES